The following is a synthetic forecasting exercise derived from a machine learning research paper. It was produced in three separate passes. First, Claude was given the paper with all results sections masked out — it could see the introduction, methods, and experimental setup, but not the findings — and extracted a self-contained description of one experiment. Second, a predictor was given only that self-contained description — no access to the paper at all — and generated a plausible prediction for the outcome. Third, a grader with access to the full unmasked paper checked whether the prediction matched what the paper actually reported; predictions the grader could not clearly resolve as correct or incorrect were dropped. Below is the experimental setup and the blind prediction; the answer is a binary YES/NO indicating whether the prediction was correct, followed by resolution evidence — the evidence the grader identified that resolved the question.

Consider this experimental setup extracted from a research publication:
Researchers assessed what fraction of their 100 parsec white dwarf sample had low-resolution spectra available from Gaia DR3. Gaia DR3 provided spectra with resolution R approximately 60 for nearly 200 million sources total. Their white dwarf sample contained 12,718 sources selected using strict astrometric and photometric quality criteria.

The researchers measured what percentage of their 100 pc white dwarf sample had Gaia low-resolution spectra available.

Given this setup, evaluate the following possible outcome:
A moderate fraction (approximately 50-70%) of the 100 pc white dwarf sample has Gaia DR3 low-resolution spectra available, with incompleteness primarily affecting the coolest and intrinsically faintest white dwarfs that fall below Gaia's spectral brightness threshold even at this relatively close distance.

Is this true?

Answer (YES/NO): NO